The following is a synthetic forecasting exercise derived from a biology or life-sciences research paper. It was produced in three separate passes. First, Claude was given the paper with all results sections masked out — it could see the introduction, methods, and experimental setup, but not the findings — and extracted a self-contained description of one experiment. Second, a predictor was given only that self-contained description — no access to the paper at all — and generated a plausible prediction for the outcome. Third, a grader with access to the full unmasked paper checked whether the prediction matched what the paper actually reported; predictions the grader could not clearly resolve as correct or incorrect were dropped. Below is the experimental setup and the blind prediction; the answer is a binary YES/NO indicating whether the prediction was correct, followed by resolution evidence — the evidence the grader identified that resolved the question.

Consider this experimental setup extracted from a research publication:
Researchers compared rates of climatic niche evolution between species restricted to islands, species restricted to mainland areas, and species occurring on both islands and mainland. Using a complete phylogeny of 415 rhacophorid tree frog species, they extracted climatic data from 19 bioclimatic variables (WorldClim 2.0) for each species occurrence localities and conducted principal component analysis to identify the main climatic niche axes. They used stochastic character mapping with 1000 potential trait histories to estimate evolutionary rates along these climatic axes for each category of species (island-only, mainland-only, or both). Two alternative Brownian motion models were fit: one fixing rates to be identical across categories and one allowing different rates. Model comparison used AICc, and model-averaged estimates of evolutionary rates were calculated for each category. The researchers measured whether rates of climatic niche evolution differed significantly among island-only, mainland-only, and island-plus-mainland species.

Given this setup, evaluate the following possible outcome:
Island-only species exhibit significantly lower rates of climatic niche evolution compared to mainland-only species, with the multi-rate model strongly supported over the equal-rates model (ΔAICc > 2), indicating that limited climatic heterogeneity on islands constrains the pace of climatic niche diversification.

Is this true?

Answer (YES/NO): NO